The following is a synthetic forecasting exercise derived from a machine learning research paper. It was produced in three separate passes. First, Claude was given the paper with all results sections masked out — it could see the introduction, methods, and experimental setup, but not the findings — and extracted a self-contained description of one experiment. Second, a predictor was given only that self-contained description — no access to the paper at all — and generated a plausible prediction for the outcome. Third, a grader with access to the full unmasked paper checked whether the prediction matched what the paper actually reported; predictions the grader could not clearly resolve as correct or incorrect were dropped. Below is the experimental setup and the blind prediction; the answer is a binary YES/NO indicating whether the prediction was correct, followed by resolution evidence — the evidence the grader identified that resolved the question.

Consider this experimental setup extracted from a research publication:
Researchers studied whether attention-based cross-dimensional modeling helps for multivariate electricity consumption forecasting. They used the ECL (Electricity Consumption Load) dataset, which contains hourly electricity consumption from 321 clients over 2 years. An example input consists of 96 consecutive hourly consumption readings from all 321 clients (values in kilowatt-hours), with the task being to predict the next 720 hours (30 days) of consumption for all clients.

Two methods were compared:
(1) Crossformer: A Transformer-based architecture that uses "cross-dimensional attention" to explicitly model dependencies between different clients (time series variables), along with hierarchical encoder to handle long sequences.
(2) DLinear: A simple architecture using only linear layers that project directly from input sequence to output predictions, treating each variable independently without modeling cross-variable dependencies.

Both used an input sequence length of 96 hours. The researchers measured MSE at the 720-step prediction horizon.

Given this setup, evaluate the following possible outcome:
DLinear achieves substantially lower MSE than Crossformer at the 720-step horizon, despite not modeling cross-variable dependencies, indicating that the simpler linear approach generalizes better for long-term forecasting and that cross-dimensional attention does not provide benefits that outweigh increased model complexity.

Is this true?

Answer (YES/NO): YES